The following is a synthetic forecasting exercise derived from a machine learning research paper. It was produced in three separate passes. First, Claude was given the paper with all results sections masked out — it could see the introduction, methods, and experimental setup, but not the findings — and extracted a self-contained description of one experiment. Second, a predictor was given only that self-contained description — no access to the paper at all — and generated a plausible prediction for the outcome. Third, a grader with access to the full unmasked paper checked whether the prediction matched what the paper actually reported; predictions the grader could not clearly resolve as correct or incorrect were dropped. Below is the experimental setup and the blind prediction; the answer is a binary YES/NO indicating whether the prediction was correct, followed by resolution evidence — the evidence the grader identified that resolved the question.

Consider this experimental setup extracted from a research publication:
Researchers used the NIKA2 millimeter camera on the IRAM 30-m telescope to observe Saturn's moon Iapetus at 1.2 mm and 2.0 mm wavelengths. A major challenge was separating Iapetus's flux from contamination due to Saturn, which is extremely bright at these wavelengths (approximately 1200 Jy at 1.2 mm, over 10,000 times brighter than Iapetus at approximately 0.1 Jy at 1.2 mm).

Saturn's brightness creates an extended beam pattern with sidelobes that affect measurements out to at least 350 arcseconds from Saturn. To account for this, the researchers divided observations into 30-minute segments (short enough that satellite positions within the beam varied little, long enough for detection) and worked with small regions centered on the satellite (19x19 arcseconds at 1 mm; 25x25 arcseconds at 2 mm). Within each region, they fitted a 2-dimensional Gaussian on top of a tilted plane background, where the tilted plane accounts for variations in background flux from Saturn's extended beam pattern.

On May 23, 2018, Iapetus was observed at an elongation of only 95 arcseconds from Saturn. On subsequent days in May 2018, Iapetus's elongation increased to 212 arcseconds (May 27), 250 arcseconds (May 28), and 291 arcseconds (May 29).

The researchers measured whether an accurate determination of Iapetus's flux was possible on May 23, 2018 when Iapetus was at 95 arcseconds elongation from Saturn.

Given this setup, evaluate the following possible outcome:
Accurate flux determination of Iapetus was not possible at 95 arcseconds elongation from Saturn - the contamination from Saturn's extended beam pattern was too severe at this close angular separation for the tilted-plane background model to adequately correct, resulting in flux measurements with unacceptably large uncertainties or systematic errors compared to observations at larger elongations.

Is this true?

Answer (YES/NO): YES